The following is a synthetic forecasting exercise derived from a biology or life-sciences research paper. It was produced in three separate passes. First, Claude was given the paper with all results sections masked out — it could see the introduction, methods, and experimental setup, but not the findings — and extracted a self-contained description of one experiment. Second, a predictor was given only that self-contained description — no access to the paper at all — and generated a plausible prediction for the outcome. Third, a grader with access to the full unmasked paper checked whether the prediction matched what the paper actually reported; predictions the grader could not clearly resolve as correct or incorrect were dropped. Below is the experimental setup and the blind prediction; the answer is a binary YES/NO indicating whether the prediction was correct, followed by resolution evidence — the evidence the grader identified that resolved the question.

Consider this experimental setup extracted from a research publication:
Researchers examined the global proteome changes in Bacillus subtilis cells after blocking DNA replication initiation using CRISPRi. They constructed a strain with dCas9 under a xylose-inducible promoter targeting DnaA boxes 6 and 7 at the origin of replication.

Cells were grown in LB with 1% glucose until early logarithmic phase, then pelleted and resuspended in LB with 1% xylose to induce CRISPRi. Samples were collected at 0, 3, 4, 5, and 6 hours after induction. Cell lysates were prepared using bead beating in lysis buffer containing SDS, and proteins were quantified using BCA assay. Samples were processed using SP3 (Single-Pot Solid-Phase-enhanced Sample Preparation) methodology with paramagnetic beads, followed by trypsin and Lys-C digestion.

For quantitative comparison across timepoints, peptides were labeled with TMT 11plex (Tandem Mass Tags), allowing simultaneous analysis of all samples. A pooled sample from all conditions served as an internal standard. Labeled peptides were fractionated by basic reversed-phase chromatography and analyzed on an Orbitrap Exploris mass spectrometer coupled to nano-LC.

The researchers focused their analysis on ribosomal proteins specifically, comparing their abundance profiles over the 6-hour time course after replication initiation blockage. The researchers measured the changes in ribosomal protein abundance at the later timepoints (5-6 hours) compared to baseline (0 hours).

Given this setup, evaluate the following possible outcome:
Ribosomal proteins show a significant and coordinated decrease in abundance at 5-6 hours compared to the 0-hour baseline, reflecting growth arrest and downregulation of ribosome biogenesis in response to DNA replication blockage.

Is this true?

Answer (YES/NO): NO